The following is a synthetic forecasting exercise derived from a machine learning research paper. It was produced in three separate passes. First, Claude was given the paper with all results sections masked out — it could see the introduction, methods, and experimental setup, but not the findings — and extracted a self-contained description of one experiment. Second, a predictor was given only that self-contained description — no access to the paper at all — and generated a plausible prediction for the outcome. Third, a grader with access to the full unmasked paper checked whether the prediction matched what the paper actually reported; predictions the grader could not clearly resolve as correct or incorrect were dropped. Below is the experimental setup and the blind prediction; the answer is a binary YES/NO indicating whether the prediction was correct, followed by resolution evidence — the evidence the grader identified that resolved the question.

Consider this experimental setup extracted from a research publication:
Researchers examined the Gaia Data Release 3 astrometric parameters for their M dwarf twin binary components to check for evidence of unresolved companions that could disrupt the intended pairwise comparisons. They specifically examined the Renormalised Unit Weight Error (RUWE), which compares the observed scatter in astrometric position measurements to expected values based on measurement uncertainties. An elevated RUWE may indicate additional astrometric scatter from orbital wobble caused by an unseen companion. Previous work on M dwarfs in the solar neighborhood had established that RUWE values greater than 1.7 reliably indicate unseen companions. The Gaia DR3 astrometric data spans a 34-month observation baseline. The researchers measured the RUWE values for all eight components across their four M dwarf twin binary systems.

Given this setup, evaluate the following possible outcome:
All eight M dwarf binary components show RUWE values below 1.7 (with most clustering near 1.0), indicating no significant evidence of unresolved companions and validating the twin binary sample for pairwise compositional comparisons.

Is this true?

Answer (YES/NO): NO